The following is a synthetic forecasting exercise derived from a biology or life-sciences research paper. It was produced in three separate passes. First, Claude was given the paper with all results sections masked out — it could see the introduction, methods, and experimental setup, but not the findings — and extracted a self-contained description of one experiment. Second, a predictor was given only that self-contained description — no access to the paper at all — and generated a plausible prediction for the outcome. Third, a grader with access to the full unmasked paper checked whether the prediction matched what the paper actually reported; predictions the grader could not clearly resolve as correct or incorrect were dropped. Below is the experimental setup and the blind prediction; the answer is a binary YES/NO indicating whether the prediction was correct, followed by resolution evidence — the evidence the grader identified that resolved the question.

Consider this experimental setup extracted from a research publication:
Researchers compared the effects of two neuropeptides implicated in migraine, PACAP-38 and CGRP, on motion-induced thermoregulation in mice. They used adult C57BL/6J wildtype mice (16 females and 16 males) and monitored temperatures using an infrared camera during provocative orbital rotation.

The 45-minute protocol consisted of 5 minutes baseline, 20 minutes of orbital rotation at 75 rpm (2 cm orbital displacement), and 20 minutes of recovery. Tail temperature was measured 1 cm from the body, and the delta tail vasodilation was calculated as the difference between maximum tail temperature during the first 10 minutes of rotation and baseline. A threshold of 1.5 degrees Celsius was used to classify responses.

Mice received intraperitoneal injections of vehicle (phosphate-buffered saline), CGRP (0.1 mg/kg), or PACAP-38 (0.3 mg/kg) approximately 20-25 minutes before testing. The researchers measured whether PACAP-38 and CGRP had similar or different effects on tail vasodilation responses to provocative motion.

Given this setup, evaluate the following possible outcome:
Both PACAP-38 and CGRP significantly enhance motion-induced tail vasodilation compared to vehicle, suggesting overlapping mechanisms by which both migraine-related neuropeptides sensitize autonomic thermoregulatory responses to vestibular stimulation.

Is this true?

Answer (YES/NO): NO